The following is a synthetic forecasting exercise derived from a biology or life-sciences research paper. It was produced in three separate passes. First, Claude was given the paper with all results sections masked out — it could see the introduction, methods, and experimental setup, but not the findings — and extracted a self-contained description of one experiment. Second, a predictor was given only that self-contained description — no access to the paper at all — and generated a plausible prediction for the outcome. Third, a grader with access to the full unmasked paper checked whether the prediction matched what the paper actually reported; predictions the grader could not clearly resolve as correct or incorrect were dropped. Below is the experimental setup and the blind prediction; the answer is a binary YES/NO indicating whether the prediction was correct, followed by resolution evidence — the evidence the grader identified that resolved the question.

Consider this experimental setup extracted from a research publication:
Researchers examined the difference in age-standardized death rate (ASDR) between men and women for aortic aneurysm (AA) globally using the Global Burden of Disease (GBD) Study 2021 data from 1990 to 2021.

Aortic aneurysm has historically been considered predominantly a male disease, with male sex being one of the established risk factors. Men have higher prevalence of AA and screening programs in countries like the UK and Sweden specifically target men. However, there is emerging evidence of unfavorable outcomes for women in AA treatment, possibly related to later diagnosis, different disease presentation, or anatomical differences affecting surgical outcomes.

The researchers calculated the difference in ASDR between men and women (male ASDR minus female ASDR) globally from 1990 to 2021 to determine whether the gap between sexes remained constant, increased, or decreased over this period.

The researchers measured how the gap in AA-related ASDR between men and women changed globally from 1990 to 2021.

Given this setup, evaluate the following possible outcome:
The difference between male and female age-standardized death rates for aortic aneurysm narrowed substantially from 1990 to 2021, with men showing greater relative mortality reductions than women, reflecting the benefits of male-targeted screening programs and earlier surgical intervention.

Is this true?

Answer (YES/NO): YES